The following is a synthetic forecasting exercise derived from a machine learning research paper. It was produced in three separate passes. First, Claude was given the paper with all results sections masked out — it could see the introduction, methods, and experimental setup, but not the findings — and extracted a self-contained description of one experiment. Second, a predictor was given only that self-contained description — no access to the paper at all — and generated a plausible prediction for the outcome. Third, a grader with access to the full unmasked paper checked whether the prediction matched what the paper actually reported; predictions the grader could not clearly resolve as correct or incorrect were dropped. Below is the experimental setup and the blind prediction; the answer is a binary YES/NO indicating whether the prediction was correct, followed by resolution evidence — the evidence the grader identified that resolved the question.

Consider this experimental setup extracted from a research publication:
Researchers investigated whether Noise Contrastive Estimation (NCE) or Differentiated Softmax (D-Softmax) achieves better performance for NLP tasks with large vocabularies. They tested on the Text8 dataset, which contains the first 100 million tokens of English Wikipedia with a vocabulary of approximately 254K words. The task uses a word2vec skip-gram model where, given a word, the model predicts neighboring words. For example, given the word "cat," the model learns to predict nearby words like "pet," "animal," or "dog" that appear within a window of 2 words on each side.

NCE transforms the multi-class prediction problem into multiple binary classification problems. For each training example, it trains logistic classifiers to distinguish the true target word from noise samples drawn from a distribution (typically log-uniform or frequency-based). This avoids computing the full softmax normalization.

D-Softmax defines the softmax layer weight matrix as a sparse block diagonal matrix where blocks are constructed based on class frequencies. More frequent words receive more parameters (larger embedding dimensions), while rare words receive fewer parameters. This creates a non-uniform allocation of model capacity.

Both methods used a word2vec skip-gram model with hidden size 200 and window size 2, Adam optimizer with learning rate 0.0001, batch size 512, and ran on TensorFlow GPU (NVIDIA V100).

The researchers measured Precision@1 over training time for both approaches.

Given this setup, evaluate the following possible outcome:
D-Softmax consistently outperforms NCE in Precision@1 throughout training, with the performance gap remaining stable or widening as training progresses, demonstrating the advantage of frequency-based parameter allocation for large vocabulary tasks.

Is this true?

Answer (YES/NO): NO